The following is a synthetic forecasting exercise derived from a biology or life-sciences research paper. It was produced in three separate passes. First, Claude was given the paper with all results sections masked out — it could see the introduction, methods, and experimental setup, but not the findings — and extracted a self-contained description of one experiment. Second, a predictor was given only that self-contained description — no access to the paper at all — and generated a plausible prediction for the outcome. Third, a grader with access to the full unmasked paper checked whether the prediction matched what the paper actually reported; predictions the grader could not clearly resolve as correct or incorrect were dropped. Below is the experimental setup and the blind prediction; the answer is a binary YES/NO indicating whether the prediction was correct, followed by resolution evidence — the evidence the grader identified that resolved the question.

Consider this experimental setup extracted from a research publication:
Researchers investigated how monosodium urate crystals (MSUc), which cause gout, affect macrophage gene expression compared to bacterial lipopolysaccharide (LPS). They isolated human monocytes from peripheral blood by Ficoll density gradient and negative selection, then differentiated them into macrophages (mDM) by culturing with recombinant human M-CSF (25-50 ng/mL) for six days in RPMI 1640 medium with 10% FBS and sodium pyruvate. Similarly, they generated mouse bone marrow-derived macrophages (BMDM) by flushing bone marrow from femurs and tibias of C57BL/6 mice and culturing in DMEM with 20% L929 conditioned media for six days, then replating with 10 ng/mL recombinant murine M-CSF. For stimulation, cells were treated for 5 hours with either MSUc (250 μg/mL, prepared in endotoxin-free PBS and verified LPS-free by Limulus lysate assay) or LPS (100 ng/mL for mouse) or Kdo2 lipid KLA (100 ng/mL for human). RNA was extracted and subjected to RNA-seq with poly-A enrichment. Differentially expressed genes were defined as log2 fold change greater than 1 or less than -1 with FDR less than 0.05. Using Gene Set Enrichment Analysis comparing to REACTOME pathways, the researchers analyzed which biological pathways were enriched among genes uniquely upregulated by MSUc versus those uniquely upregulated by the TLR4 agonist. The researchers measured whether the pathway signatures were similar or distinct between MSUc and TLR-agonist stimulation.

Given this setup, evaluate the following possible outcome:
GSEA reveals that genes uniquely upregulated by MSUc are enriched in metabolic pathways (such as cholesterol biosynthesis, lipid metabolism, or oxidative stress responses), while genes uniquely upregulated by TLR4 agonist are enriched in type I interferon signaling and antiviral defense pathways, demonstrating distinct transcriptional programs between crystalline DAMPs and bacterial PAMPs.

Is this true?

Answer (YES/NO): YES